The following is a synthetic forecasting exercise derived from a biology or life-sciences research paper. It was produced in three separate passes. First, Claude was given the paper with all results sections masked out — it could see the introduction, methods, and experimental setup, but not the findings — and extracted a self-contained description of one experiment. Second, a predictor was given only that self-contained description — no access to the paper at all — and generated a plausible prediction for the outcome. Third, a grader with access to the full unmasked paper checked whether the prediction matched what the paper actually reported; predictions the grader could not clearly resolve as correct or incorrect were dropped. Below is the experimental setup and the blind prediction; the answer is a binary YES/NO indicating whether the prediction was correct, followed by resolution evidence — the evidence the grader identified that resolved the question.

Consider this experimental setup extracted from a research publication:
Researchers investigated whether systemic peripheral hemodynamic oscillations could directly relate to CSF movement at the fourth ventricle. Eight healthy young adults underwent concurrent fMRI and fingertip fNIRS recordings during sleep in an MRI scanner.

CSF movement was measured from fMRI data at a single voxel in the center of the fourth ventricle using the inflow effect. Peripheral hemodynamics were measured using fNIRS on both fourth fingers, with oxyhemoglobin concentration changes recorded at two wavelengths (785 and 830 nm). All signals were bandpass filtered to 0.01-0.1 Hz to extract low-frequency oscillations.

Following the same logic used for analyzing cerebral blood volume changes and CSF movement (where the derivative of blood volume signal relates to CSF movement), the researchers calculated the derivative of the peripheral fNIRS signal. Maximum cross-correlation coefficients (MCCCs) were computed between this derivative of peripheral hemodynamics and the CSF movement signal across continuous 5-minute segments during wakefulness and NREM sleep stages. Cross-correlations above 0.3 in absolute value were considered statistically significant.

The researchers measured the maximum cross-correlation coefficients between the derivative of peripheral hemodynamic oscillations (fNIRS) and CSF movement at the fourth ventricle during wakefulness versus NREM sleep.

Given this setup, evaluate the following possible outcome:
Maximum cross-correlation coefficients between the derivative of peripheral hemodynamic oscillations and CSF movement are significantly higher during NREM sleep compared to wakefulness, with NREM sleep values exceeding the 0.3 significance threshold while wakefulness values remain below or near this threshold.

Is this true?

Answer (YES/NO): NO